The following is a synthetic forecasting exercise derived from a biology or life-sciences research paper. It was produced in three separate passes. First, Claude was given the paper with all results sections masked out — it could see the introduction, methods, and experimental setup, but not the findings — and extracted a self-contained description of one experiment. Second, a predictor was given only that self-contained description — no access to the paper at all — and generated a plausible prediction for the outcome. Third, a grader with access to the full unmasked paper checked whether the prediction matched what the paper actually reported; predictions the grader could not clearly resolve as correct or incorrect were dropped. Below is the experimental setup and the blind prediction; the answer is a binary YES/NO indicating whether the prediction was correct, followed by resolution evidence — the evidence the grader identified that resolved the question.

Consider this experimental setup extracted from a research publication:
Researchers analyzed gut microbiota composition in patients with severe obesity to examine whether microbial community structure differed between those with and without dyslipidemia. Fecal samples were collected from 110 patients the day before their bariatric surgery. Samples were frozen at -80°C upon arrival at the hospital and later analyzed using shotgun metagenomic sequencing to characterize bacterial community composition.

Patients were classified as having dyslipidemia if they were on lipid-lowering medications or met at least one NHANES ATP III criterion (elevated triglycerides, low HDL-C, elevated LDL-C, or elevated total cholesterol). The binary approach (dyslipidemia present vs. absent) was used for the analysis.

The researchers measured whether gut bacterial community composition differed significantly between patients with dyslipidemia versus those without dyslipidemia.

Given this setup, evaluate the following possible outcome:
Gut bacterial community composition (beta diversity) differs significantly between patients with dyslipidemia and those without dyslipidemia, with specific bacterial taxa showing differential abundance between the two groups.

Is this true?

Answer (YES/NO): NO